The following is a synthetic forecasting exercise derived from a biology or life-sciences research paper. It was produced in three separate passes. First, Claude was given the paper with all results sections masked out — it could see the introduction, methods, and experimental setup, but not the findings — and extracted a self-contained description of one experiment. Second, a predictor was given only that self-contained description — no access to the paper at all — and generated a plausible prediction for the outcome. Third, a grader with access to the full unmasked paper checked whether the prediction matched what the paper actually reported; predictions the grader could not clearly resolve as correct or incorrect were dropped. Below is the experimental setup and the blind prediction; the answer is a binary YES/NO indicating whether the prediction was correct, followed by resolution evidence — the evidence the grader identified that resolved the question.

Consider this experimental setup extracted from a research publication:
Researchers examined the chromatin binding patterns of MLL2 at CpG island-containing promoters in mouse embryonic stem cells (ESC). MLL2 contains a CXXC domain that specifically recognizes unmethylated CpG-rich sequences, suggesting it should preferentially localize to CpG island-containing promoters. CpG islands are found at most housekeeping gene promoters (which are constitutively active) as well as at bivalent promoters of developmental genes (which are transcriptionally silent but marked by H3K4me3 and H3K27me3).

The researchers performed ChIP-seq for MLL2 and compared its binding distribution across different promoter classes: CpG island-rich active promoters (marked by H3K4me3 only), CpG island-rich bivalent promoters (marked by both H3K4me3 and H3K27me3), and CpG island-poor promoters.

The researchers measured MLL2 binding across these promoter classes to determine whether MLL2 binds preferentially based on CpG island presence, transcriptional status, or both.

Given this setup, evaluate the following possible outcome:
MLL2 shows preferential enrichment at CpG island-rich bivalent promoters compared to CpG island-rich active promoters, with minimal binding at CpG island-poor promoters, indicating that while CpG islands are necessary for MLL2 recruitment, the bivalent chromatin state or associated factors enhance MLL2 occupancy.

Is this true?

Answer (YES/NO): NO